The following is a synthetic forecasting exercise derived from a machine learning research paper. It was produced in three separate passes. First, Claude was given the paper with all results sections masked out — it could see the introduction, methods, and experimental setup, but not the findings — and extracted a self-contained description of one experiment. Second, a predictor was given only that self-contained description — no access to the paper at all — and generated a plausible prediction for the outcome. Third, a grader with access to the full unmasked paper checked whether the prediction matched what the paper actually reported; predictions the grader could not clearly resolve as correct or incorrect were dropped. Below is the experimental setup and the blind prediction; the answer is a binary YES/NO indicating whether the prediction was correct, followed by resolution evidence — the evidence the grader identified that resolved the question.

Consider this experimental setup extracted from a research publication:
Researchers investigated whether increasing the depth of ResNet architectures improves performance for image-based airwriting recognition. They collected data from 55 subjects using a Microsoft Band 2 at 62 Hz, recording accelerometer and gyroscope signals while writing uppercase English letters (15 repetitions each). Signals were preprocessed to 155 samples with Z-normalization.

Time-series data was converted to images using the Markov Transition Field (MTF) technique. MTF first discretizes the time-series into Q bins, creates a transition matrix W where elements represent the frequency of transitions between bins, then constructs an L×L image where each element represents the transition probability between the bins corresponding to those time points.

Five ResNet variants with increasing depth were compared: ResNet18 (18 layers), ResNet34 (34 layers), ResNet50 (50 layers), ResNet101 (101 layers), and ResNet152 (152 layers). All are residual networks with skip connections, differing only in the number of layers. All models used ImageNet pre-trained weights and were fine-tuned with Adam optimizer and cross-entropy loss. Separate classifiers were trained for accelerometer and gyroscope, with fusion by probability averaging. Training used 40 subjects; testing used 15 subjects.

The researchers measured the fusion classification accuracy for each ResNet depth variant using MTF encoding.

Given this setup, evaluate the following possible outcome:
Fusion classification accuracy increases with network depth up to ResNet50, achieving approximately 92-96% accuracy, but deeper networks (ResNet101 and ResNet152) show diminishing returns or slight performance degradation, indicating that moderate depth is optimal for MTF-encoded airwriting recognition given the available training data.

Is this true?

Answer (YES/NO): NO